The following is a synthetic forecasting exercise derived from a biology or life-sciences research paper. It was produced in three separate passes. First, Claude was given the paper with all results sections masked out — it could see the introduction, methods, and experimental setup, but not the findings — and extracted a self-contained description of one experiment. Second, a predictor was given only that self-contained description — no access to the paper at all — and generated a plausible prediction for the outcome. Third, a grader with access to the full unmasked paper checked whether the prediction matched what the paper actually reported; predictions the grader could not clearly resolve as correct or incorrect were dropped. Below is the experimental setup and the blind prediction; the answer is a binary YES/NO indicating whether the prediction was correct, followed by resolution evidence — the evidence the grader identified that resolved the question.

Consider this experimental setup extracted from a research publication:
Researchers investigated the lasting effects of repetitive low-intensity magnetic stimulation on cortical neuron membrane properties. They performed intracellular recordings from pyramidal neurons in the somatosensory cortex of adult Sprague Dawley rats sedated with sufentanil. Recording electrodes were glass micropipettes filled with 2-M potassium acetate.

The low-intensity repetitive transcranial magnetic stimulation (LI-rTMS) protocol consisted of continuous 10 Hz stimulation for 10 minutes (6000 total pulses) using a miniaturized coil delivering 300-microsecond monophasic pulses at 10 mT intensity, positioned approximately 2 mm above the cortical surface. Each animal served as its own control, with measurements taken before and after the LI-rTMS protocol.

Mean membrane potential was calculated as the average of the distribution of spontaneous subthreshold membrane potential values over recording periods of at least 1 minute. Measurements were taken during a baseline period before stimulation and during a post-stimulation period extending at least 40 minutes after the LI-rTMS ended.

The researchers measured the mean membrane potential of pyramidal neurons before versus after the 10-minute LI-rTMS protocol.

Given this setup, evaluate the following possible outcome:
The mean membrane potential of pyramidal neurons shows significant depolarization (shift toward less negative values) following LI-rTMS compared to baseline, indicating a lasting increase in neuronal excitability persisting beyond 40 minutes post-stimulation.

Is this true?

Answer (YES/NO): NO